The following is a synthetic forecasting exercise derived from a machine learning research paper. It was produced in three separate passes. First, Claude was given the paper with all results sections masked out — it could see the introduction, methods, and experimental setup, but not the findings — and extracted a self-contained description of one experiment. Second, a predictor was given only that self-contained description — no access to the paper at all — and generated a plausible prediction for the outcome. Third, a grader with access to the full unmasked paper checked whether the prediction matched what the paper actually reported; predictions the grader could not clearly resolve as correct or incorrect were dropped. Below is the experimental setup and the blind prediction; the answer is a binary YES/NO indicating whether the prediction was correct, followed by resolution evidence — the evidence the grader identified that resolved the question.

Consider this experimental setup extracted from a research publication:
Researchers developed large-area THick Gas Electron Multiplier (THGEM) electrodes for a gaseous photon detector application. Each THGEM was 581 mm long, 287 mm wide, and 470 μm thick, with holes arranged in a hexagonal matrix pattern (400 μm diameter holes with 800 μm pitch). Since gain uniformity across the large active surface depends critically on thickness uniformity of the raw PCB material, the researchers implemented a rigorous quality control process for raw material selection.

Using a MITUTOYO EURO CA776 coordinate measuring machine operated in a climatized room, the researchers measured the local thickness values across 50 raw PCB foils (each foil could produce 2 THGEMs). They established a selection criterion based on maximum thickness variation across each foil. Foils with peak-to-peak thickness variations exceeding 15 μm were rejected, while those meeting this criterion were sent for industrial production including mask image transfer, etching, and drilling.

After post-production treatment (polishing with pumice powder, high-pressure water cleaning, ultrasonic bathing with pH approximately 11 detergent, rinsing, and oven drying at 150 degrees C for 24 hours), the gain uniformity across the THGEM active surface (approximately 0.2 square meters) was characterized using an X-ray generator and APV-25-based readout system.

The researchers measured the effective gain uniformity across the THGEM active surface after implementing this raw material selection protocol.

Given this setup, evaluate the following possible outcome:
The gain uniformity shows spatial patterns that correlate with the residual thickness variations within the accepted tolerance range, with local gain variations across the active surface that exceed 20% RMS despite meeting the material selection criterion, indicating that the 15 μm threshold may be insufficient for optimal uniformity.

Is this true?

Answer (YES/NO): NO